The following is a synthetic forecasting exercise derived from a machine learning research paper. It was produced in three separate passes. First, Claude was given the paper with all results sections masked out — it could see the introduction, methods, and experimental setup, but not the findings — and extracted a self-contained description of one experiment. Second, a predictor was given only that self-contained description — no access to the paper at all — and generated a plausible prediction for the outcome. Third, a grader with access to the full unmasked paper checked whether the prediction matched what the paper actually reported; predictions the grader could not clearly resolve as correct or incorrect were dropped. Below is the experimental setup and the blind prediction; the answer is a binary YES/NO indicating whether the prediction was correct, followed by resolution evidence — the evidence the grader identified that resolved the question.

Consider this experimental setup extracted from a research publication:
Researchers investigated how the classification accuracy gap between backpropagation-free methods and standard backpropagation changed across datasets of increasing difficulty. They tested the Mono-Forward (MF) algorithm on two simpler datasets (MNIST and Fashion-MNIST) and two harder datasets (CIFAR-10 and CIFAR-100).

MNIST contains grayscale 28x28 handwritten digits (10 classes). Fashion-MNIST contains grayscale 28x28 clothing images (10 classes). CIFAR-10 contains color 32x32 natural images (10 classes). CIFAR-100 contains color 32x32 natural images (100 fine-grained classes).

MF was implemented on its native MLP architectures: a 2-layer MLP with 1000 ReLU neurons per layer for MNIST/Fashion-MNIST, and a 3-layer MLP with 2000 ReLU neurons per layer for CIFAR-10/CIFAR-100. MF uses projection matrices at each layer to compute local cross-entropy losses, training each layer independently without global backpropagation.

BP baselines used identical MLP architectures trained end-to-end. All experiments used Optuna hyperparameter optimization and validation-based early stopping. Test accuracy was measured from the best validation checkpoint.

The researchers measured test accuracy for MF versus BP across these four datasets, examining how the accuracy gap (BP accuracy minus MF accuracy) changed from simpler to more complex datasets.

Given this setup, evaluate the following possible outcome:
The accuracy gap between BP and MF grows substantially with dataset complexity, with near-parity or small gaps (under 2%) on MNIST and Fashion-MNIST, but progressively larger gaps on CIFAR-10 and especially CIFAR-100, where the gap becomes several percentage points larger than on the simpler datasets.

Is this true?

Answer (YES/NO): NO